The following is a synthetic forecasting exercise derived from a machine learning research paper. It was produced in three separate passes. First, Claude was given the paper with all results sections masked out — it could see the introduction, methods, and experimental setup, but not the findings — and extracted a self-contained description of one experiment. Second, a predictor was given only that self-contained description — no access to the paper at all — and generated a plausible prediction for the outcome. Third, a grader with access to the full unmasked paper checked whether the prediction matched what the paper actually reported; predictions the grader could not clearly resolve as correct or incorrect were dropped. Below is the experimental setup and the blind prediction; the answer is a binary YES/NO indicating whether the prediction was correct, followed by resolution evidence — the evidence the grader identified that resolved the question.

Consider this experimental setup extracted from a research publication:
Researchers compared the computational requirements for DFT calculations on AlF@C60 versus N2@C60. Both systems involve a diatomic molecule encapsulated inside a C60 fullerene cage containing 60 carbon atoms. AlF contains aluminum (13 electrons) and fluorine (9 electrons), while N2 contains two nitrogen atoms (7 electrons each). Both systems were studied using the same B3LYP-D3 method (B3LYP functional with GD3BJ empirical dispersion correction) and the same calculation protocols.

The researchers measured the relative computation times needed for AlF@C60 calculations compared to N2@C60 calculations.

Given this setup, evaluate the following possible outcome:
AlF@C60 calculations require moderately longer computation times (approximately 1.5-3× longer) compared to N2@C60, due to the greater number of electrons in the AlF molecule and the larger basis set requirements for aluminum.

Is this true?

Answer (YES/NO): YES